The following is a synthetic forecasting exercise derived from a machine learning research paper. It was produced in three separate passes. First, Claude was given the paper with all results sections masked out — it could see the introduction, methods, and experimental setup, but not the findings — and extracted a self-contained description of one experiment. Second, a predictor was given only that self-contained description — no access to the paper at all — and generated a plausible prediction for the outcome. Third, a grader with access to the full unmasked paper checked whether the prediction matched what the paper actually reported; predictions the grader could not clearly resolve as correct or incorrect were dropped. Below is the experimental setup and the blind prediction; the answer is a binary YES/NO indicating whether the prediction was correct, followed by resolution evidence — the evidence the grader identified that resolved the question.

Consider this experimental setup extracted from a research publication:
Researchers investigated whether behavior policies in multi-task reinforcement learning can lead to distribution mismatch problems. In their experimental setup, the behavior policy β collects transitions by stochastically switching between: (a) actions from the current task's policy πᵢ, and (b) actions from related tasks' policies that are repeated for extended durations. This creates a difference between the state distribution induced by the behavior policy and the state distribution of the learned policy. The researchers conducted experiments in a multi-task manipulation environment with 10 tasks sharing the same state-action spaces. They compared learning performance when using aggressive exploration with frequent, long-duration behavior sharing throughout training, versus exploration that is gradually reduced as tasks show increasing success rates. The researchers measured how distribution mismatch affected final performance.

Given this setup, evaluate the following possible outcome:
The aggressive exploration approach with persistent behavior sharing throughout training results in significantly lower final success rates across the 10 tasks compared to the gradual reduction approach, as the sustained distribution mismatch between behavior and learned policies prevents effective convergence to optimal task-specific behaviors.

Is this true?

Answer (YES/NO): YES